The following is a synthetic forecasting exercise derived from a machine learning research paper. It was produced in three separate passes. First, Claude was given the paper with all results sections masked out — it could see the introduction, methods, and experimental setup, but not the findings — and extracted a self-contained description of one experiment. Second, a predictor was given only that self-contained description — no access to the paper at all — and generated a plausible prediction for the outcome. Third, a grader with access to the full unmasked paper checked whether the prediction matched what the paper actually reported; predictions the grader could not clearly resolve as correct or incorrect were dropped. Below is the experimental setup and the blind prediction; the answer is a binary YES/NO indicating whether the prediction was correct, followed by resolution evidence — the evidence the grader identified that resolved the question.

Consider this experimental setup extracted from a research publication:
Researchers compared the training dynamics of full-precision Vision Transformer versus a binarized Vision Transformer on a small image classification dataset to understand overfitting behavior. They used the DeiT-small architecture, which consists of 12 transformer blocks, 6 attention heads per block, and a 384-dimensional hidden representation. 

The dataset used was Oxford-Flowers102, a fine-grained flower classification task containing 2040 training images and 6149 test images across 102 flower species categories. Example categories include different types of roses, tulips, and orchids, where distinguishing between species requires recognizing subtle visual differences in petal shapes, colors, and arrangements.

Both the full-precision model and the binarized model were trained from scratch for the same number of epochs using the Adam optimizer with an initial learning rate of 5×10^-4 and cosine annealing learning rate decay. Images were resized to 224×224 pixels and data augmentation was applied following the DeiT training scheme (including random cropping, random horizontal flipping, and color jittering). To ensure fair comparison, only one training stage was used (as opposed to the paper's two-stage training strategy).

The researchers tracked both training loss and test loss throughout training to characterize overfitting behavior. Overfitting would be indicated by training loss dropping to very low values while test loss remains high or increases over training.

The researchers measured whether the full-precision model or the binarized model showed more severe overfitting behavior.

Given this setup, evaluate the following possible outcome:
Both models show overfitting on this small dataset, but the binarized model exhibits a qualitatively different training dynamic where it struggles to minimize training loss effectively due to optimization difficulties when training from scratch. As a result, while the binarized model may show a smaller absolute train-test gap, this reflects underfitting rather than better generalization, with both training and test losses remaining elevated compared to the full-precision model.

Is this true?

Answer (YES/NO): NO